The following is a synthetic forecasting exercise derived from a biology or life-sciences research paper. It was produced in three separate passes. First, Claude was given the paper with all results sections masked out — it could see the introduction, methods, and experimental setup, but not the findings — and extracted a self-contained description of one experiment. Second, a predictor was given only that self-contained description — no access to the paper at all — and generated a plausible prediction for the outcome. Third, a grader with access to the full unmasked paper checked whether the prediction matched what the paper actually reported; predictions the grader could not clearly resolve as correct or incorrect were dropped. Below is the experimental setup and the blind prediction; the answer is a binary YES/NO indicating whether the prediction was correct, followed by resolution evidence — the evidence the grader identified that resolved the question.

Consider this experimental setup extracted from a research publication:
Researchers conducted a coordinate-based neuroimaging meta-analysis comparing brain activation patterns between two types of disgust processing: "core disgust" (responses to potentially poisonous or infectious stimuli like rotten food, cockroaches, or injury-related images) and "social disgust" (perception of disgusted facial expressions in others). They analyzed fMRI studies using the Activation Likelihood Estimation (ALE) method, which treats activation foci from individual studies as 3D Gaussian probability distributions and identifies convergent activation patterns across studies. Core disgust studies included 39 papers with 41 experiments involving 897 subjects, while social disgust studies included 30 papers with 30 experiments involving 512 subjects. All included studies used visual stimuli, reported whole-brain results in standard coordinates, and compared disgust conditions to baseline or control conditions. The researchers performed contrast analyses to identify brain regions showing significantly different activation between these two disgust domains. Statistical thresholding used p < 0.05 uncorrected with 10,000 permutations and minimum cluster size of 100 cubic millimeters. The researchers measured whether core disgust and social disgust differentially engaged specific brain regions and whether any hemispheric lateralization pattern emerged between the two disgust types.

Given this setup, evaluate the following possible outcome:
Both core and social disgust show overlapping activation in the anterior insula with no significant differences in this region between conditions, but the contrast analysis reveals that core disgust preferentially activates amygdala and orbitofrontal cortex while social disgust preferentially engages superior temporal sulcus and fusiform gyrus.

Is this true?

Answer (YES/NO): NO